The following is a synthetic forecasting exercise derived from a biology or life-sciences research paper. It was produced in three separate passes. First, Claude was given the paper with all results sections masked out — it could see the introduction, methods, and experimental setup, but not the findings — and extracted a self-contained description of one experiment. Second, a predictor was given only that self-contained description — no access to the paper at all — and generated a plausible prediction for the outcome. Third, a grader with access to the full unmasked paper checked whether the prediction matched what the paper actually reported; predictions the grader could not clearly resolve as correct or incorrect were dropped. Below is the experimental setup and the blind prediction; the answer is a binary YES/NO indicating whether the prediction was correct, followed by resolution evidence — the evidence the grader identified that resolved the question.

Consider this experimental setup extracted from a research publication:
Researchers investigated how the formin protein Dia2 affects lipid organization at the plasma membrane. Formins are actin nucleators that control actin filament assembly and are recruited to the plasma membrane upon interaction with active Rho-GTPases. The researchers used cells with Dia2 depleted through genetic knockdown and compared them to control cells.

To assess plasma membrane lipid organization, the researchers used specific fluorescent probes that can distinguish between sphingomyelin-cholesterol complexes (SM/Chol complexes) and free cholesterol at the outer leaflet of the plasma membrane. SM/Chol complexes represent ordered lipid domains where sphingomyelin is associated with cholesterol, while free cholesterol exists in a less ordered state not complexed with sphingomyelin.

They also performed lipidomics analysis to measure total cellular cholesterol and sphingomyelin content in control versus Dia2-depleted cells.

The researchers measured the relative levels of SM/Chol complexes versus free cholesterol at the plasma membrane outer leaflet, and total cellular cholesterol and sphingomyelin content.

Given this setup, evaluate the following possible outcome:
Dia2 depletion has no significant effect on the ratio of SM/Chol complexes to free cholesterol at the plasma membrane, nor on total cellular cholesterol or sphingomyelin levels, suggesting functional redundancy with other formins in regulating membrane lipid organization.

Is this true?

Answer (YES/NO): NO